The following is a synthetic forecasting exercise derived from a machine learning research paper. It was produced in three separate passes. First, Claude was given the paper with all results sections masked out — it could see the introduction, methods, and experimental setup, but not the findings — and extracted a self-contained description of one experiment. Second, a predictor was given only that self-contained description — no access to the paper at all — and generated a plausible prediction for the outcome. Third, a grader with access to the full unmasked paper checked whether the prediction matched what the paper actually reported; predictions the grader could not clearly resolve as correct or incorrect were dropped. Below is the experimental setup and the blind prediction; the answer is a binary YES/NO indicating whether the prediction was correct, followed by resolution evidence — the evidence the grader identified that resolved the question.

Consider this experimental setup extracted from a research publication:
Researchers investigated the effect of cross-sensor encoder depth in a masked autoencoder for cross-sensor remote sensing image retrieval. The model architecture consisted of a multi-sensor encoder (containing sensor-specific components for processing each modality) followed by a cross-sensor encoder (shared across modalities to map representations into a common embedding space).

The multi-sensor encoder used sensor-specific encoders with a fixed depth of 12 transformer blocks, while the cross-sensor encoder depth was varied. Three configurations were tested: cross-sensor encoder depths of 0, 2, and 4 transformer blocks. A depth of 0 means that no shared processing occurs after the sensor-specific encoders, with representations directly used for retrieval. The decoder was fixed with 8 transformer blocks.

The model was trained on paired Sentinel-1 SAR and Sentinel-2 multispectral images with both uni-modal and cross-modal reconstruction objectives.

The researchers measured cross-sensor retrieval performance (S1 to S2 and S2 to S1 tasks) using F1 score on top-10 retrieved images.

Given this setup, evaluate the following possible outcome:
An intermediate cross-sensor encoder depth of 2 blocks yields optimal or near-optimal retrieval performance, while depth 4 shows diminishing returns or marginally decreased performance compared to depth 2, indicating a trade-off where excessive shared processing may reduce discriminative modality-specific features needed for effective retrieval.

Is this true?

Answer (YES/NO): NO